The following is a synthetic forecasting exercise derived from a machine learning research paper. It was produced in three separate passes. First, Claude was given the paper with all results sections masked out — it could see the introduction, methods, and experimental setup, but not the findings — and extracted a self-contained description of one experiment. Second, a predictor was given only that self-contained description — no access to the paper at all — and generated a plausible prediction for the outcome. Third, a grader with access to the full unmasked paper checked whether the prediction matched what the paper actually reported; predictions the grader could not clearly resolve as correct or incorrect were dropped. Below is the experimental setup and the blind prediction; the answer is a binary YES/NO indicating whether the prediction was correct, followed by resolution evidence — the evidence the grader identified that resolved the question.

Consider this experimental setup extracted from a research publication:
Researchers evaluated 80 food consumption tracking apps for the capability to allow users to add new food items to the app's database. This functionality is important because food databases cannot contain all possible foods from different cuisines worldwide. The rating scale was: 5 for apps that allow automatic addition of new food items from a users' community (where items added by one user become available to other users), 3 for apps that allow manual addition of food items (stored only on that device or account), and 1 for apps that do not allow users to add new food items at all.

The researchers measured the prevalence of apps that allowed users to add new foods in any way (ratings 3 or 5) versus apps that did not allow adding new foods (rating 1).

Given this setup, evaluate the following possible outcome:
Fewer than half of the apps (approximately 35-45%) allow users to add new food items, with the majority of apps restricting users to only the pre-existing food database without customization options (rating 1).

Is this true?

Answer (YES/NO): NO